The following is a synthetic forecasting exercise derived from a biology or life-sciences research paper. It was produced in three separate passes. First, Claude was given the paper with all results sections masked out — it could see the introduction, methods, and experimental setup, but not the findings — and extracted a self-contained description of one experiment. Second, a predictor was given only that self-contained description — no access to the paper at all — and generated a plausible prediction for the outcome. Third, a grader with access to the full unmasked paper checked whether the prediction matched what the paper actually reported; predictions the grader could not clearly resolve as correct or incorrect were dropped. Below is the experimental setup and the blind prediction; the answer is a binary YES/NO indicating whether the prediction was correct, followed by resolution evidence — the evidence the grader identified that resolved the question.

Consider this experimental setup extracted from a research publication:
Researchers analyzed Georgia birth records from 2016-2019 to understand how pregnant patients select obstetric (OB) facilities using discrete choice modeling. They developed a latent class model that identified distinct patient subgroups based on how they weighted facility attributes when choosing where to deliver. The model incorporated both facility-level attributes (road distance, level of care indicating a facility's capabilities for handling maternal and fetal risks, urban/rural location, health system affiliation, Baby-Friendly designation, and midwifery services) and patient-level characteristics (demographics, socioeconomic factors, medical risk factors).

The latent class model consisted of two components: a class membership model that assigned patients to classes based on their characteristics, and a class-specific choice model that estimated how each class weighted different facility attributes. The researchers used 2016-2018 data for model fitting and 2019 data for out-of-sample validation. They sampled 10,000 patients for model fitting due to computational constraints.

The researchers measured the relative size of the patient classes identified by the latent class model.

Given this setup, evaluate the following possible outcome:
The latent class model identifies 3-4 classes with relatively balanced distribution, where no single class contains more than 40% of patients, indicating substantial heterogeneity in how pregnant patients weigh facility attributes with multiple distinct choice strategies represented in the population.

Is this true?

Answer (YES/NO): NO